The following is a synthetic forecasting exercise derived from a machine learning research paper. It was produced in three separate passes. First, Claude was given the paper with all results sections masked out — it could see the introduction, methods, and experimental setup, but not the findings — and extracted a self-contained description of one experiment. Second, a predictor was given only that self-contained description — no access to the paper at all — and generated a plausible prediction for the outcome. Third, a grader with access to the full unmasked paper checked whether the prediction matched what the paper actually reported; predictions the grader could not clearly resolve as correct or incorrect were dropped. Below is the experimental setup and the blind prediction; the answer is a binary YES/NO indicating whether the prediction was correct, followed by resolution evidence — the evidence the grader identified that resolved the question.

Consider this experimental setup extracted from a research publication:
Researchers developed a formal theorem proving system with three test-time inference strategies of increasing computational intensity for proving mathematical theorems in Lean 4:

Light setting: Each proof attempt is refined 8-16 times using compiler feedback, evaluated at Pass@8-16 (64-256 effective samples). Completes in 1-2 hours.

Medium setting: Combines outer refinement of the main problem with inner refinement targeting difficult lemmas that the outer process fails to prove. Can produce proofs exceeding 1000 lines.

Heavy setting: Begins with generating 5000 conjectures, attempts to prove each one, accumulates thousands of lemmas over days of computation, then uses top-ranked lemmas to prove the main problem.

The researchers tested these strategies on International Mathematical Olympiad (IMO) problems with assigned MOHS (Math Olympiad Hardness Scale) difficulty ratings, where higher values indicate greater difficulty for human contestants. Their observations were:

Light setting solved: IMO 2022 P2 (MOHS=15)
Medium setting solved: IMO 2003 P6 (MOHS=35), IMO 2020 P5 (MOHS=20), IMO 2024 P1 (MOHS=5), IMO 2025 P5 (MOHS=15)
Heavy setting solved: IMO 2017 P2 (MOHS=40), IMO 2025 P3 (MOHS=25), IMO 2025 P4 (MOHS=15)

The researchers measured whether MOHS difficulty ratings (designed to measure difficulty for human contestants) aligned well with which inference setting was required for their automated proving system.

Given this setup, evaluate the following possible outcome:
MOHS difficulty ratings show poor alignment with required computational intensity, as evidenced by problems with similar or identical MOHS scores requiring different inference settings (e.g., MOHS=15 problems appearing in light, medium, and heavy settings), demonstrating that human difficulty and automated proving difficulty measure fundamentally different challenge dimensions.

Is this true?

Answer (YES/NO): YES